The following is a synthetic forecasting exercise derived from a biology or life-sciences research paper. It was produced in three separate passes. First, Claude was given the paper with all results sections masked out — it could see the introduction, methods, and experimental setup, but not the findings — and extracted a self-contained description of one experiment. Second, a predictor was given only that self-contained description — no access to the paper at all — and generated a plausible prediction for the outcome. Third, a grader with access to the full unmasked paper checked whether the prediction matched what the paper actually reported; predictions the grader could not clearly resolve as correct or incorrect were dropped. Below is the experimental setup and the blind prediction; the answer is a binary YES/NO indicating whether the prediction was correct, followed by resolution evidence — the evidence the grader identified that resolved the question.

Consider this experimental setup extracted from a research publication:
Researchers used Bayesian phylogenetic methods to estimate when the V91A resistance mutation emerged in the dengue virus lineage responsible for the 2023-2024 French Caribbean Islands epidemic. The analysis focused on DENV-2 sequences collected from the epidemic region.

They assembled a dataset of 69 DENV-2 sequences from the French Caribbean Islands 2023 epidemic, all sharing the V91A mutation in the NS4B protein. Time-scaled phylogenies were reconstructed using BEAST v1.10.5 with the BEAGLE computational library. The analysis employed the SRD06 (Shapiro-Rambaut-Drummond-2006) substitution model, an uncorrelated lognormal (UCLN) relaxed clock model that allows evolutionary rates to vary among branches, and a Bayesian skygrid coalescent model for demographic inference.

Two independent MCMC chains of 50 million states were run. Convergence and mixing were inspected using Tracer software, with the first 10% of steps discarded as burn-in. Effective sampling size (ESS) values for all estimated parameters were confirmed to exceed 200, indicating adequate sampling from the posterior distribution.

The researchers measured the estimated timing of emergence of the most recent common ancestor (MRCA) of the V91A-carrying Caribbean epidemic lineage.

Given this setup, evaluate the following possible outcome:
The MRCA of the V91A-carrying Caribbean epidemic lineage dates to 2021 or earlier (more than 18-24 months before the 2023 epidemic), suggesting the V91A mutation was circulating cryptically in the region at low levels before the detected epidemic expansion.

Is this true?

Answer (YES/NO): NO